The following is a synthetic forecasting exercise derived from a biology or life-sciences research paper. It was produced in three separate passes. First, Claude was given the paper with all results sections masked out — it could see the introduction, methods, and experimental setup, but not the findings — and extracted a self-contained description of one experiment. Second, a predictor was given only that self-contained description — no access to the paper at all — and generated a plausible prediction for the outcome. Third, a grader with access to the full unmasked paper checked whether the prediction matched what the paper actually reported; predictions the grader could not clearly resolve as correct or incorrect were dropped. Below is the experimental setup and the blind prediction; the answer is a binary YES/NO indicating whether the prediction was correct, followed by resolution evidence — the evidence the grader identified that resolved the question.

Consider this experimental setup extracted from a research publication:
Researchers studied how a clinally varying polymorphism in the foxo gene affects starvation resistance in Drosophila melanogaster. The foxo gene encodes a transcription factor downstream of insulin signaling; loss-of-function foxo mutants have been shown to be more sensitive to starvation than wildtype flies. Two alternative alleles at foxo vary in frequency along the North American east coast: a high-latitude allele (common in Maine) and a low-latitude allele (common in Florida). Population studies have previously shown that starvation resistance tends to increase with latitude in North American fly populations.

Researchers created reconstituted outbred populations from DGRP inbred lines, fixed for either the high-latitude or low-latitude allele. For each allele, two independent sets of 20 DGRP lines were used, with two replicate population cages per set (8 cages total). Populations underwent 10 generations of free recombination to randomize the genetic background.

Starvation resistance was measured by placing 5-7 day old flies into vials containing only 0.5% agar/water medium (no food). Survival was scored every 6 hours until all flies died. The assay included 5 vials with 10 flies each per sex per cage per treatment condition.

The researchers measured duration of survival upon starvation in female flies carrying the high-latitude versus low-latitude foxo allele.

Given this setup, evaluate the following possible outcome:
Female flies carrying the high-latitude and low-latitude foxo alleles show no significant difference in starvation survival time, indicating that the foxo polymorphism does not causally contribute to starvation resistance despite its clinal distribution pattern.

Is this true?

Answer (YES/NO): NO